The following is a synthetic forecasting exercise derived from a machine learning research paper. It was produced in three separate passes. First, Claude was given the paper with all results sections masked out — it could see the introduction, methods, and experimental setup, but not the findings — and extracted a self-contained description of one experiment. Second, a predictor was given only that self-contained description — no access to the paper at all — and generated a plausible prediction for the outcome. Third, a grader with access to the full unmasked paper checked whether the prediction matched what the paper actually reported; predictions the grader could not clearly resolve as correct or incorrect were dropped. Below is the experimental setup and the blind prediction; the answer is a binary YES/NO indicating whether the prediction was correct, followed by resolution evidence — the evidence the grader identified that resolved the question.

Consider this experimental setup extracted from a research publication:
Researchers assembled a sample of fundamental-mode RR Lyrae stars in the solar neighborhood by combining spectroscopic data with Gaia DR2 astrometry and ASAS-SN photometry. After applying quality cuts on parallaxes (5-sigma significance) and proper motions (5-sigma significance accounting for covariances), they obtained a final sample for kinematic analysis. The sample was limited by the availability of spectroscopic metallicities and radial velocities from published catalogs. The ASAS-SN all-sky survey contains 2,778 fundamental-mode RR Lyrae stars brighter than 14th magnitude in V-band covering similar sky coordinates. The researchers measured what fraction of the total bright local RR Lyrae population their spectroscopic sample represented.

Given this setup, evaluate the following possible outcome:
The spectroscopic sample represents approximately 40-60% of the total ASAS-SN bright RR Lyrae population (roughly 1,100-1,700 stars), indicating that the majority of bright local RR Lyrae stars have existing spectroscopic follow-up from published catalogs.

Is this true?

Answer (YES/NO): NO